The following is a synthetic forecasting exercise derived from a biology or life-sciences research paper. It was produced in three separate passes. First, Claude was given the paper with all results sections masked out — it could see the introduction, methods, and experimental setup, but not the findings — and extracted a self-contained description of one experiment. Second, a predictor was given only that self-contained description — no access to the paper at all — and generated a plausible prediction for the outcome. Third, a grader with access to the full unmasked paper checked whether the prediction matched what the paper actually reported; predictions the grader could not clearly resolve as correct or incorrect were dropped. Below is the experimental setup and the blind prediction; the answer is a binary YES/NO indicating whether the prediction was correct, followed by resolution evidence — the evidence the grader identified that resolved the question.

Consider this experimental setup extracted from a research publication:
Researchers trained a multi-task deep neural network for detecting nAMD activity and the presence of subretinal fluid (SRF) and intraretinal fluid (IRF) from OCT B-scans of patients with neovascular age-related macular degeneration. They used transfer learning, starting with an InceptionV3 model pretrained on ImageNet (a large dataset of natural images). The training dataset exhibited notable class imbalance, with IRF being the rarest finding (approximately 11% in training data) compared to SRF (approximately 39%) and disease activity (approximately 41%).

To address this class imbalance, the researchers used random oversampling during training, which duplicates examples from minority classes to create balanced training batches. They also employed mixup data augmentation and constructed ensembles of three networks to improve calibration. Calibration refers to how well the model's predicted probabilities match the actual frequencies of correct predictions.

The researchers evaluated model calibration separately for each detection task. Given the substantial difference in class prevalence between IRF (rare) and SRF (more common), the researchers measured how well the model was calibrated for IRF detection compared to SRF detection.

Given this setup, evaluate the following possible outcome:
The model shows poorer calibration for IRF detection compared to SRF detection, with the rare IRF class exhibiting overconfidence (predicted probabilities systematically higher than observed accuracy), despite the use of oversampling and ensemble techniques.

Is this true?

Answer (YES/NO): NO